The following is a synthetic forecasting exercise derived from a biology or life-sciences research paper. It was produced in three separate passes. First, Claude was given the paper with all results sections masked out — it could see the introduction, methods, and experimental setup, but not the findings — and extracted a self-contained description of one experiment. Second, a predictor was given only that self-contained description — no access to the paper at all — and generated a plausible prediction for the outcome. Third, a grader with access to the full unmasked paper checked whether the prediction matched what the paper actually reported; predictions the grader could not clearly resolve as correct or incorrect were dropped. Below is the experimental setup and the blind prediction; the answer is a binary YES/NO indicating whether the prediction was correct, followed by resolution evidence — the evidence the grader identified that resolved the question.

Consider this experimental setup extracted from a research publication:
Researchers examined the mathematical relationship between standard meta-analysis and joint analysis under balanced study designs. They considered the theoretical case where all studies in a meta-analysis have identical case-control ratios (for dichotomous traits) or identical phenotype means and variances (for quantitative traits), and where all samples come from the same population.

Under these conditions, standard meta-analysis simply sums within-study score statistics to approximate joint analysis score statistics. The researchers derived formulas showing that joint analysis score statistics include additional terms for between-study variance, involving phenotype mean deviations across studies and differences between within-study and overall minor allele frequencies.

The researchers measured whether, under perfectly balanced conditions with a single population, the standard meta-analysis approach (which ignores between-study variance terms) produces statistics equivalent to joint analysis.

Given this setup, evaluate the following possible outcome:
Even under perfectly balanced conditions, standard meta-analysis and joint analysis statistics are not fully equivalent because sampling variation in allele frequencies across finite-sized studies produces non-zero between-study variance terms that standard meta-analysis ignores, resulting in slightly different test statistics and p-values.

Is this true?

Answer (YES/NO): NO